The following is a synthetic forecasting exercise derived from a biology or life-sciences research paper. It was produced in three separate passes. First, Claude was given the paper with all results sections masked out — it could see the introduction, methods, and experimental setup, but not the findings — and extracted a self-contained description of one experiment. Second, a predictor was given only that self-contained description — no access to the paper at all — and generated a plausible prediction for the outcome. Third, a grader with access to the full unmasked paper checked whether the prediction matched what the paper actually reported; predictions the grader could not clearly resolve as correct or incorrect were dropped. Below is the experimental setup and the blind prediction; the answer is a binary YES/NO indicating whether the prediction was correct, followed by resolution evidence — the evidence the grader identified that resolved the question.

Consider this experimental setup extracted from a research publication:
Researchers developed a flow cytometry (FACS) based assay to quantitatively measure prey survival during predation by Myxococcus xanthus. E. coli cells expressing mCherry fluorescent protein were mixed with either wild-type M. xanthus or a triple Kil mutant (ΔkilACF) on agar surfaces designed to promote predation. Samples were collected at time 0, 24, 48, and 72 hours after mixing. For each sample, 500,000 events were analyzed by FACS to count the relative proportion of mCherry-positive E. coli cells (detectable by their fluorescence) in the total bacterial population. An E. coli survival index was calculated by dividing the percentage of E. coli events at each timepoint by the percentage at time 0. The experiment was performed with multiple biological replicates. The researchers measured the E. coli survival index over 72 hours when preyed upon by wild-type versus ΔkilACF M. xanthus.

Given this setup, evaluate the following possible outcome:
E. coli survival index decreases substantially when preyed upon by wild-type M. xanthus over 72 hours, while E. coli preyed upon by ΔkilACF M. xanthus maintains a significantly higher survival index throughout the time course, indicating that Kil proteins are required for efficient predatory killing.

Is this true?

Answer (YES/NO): YES